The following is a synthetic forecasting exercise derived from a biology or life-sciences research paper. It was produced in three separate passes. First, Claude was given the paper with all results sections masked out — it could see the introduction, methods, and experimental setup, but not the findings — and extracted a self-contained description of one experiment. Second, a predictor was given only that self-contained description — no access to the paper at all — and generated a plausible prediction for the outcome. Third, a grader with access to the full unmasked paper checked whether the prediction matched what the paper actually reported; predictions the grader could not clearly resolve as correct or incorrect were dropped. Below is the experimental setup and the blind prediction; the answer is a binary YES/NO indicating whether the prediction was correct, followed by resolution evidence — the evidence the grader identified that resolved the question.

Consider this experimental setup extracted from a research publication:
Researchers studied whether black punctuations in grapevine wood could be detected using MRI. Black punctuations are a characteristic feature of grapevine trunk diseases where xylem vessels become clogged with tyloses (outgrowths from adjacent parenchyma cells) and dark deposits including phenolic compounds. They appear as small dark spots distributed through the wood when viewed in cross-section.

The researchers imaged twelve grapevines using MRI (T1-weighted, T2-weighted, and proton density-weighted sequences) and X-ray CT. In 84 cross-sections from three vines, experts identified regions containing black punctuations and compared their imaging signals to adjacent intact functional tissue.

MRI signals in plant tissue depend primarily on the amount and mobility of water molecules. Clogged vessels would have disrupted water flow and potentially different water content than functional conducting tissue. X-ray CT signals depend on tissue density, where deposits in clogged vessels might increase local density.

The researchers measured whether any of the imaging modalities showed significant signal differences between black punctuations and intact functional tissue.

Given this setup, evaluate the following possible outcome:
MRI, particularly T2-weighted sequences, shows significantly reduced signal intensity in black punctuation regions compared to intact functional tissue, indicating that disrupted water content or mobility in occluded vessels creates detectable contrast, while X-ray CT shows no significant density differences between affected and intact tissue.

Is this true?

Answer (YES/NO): NO